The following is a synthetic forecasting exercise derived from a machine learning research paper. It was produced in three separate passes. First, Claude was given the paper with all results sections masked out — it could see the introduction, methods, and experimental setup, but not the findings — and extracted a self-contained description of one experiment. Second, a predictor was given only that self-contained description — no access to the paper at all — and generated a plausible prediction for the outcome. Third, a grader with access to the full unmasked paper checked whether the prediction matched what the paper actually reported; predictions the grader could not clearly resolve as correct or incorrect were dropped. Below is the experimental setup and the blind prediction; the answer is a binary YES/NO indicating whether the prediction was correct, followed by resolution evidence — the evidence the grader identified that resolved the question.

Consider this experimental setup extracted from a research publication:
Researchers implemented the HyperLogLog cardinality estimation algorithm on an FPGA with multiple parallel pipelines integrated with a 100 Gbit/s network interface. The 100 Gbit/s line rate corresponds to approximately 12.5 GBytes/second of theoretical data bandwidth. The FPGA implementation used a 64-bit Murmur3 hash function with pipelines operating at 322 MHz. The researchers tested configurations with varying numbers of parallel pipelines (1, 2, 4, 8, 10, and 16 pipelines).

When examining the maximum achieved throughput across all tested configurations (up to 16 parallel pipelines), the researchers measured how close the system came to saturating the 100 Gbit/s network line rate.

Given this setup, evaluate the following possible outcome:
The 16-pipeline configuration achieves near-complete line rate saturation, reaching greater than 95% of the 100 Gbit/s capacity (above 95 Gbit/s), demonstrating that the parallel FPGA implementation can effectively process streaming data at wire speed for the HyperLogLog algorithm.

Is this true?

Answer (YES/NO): NO